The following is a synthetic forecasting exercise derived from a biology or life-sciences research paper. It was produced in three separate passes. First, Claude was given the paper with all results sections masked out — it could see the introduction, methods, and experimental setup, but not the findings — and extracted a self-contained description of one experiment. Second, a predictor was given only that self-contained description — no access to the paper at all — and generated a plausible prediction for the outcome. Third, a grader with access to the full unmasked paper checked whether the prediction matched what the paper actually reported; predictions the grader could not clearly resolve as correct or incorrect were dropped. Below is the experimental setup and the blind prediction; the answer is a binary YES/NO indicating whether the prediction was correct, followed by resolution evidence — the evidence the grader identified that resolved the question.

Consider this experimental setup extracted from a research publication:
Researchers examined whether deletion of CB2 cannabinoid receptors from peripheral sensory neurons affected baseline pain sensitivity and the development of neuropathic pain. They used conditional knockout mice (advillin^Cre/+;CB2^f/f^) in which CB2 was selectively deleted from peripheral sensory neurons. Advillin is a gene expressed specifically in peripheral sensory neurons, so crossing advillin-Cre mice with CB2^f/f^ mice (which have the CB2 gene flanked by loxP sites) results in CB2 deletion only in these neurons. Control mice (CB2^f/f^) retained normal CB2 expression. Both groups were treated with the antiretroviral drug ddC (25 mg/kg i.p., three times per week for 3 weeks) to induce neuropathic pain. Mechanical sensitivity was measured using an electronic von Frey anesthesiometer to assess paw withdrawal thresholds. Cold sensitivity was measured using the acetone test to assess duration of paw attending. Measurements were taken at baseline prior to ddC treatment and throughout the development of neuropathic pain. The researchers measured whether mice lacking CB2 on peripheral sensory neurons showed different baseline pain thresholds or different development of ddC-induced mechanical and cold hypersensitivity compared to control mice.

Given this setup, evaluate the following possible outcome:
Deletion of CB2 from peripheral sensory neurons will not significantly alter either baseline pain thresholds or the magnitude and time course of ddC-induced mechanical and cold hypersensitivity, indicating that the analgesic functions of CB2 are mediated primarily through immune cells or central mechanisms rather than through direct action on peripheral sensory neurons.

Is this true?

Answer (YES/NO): YES